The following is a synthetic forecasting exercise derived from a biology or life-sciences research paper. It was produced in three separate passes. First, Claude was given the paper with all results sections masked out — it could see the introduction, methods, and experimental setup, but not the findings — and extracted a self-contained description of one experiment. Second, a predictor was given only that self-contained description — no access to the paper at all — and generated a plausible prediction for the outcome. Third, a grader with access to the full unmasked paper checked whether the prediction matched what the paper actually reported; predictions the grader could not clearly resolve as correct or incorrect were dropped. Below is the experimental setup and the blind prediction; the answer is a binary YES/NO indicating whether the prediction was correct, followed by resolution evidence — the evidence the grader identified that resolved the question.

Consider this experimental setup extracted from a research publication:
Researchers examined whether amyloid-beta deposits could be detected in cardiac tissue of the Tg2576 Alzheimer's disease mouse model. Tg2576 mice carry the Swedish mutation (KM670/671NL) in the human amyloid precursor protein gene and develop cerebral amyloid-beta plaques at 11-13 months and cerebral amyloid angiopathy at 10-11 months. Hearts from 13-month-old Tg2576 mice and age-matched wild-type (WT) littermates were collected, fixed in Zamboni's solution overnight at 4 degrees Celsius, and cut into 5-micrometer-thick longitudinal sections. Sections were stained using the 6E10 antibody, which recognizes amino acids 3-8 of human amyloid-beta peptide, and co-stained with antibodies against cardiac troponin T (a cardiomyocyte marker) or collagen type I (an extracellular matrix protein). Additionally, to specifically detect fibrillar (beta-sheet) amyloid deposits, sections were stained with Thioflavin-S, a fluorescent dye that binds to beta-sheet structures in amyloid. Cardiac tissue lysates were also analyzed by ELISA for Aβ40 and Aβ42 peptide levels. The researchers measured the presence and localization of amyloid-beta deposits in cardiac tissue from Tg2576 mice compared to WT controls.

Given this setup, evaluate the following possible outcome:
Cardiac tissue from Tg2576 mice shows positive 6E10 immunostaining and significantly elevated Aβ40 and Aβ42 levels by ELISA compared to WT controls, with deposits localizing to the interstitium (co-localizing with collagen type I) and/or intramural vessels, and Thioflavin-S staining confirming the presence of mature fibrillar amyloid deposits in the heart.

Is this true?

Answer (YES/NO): NO